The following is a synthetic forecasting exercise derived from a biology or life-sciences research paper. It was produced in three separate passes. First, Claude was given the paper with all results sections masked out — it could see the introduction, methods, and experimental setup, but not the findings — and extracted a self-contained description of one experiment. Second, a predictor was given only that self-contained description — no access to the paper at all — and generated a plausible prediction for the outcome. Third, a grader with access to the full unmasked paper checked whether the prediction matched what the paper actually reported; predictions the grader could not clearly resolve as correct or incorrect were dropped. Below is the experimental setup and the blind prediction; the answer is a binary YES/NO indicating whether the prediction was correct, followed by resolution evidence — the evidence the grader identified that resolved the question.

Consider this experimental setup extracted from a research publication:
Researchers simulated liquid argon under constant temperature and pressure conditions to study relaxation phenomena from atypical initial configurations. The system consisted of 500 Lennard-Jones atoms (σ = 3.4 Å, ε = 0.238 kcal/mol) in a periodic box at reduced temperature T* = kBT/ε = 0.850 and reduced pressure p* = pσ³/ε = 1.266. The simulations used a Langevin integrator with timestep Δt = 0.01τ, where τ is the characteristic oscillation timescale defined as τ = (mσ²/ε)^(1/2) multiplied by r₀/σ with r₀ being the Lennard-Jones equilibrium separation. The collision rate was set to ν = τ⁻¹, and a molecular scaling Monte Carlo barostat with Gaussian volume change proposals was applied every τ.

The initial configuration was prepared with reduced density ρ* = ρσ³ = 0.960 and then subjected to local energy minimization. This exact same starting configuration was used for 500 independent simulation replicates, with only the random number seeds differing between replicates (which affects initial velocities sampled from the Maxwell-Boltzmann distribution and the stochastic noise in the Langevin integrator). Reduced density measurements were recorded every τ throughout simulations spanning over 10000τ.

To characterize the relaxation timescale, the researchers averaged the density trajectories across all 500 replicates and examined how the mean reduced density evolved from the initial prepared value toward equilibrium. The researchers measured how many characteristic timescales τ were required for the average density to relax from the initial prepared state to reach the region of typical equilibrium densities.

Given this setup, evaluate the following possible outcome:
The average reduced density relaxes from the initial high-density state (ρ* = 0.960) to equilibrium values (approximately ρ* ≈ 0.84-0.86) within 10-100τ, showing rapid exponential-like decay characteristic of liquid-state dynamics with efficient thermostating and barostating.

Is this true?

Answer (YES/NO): YES